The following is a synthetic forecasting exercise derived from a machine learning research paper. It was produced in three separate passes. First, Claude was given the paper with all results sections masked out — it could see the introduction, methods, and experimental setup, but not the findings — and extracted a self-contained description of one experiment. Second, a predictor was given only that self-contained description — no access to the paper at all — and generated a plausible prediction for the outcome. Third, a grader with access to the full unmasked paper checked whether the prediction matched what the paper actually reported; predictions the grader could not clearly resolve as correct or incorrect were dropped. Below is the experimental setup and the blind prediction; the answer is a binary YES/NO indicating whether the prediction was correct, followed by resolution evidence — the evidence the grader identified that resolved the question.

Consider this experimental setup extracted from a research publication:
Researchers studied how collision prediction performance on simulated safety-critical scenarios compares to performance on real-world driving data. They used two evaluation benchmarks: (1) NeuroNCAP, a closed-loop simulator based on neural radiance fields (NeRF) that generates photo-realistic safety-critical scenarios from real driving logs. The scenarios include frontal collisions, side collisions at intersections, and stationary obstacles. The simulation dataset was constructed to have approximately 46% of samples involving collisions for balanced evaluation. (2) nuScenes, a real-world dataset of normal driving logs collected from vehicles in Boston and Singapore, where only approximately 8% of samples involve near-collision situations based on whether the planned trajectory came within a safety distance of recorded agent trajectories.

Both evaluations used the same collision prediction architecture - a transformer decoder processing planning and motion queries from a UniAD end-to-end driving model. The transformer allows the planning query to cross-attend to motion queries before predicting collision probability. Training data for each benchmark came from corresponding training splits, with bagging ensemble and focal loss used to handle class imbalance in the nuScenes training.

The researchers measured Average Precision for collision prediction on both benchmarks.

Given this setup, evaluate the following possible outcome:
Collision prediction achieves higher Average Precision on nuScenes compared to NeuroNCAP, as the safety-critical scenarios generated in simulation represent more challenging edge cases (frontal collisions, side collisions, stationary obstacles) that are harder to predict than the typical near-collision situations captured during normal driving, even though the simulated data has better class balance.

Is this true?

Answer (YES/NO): NO